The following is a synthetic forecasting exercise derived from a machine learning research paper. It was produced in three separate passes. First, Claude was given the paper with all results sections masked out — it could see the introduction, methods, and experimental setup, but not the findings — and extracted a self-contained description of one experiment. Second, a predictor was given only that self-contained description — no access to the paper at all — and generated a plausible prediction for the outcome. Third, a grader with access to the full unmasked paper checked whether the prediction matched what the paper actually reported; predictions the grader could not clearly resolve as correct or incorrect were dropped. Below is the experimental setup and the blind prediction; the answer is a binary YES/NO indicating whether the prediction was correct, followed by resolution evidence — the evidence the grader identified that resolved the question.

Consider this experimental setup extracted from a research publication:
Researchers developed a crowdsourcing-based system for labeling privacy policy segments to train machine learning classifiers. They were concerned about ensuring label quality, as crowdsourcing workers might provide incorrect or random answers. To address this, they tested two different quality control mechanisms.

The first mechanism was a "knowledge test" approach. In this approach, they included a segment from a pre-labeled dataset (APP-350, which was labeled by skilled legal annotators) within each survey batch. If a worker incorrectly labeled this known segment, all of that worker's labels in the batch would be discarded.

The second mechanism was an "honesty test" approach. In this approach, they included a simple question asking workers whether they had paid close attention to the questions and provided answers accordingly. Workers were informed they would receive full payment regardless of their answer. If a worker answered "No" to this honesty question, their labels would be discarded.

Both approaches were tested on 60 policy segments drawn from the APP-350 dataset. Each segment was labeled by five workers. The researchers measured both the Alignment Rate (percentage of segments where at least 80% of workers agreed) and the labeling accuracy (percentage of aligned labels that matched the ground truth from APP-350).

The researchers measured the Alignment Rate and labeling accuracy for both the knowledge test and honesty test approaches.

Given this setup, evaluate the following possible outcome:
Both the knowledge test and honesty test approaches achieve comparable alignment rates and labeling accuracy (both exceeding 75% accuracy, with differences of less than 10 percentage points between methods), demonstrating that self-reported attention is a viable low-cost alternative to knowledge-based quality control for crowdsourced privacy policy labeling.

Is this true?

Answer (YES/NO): NO